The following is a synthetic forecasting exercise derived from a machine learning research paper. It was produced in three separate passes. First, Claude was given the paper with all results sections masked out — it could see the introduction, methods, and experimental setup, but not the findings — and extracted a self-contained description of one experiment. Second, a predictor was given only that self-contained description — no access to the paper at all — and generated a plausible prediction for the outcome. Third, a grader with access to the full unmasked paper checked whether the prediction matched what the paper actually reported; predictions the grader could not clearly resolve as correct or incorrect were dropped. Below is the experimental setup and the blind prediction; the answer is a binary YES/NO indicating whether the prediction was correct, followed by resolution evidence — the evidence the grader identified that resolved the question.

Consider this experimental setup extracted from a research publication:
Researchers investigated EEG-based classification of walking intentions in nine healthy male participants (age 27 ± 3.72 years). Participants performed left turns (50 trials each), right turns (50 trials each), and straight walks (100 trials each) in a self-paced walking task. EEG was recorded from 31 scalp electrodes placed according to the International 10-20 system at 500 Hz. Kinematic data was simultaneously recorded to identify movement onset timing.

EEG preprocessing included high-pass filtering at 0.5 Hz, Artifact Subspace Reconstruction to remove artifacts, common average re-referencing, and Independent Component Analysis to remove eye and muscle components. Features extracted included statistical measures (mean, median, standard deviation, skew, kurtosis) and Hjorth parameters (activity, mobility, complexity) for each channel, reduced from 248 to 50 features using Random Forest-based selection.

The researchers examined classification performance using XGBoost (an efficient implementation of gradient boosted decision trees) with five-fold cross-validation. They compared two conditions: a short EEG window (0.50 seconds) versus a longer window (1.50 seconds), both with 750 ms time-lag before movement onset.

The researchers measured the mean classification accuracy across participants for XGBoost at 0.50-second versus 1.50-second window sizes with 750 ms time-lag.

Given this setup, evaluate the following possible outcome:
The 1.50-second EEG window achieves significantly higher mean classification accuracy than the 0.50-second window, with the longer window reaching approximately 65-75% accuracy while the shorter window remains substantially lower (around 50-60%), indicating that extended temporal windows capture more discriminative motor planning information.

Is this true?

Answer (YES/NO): NO